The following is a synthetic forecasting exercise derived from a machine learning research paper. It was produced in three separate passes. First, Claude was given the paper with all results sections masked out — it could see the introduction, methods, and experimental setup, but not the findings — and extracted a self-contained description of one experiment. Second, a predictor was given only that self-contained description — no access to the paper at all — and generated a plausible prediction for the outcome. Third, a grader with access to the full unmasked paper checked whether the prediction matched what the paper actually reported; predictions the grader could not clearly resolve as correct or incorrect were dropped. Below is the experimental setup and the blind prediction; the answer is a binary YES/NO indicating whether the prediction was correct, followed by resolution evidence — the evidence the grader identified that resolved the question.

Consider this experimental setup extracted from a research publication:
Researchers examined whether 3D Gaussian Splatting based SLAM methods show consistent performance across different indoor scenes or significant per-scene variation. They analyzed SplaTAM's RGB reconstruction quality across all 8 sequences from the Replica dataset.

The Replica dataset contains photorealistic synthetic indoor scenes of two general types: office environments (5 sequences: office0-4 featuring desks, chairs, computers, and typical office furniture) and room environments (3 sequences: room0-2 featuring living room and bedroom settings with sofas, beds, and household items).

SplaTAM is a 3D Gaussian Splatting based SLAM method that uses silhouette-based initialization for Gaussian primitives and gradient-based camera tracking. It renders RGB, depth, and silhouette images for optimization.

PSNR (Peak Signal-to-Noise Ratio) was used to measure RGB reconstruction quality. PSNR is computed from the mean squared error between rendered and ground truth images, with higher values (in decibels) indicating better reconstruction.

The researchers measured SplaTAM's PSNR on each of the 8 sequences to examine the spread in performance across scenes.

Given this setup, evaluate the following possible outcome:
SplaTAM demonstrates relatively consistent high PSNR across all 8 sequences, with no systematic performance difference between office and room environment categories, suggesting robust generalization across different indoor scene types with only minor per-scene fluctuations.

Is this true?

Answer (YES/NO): NO